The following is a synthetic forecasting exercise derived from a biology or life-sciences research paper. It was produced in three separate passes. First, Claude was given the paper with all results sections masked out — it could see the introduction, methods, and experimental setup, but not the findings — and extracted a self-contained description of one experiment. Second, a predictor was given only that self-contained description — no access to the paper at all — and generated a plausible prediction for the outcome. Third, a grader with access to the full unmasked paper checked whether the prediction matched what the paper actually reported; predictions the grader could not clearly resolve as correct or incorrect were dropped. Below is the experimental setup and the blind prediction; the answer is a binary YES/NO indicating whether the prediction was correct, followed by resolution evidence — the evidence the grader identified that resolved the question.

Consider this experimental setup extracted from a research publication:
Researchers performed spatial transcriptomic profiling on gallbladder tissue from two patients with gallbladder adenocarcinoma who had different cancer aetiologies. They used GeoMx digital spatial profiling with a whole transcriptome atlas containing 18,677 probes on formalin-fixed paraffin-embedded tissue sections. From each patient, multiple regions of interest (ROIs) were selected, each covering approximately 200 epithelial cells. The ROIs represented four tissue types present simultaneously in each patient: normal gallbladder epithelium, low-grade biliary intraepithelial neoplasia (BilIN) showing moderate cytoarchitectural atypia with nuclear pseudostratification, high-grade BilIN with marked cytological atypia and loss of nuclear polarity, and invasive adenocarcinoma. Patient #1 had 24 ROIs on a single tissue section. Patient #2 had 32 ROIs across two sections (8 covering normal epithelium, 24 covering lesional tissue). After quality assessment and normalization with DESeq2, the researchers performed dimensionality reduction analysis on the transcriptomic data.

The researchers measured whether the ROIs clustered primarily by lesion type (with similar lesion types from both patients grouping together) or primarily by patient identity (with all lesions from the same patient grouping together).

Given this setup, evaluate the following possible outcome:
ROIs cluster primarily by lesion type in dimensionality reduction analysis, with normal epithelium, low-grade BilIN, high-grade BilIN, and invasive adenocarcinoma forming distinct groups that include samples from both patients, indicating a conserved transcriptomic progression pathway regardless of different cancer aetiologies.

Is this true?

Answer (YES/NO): NO